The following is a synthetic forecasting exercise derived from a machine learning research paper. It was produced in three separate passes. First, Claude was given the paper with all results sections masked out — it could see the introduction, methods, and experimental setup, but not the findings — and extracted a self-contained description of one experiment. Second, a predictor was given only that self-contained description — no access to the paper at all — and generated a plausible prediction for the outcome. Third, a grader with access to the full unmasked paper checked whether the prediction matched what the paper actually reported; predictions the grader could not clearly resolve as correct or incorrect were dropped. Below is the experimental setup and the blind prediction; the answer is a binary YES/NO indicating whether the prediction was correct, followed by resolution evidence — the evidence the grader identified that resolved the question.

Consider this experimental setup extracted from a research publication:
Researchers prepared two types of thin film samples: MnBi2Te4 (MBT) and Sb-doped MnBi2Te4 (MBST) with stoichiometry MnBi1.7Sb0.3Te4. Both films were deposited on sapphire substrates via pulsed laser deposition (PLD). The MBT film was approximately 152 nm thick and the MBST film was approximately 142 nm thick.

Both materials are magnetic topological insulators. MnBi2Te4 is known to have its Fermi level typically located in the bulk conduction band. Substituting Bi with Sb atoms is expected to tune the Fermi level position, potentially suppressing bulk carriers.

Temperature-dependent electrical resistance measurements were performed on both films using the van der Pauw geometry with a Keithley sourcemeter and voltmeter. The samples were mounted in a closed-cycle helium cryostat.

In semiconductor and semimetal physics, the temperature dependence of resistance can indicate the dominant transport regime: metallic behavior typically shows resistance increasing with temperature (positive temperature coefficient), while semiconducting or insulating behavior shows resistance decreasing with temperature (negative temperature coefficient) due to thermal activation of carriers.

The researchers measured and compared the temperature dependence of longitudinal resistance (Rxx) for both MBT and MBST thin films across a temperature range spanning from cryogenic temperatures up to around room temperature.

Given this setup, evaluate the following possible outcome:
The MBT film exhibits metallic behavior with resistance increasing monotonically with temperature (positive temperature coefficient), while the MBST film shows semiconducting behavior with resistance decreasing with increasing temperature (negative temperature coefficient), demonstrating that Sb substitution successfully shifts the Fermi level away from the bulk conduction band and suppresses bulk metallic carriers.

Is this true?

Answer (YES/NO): NO